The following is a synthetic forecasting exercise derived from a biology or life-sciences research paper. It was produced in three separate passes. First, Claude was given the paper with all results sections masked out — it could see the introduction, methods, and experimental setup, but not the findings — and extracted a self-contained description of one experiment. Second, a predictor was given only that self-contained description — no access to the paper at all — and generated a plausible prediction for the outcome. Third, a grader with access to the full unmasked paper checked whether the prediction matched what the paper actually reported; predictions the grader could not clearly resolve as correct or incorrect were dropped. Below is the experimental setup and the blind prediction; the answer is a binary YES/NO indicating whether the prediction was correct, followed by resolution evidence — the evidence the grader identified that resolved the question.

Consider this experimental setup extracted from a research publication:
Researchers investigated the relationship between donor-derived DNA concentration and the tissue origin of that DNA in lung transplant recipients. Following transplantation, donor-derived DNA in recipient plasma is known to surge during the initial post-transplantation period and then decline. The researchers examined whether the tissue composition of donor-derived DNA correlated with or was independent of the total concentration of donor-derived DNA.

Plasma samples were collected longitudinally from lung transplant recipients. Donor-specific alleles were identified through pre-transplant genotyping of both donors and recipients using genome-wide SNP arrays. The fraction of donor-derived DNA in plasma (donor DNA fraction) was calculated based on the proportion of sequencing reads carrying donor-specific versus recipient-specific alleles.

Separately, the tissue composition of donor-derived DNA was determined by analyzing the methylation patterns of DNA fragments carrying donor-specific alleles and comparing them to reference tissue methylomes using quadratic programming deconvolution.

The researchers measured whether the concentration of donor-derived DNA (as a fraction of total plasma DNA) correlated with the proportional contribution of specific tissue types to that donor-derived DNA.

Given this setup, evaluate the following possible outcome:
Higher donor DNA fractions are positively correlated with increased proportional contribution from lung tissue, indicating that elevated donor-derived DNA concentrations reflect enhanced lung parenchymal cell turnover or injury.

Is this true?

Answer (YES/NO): NO